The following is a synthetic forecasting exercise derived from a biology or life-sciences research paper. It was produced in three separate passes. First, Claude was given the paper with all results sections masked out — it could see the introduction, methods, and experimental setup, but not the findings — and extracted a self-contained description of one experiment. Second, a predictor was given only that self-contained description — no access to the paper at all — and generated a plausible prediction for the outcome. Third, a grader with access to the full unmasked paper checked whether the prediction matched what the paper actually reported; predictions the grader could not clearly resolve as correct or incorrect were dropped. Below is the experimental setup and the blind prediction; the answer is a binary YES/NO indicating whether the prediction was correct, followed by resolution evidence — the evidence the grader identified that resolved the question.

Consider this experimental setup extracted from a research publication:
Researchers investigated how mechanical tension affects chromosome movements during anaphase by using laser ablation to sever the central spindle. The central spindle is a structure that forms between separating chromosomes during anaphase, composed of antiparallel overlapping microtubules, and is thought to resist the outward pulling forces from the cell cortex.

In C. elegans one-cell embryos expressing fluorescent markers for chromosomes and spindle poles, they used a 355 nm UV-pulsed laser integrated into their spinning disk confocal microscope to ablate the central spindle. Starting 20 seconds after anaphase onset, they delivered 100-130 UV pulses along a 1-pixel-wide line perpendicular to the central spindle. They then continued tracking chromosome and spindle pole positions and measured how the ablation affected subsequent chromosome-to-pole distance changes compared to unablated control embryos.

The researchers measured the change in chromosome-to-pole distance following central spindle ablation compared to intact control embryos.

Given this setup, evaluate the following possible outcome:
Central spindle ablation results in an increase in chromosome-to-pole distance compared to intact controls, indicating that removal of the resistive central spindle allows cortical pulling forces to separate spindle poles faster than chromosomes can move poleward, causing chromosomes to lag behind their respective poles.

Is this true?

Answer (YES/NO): NO